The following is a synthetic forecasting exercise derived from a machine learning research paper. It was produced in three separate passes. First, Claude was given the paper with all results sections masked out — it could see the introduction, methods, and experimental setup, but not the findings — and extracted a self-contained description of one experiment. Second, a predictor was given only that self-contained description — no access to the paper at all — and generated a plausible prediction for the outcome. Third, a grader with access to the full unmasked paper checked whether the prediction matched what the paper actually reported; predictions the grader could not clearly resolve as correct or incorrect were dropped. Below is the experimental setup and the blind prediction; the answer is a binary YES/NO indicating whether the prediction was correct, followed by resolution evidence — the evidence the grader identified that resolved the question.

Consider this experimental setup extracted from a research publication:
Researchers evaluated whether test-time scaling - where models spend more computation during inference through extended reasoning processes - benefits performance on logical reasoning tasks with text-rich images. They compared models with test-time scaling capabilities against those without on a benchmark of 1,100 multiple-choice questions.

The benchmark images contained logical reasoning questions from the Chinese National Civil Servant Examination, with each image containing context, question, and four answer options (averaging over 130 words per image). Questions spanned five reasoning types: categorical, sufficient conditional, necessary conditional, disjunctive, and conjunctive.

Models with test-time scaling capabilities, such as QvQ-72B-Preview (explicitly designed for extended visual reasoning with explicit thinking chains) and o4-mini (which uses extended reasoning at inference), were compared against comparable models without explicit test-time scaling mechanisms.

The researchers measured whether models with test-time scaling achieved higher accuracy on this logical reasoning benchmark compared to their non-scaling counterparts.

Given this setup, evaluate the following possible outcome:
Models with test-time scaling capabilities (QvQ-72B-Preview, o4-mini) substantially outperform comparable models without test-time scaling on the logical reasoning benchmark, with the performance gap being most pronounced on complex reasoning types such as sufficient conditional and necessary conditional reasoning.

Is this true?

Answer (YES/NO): NO